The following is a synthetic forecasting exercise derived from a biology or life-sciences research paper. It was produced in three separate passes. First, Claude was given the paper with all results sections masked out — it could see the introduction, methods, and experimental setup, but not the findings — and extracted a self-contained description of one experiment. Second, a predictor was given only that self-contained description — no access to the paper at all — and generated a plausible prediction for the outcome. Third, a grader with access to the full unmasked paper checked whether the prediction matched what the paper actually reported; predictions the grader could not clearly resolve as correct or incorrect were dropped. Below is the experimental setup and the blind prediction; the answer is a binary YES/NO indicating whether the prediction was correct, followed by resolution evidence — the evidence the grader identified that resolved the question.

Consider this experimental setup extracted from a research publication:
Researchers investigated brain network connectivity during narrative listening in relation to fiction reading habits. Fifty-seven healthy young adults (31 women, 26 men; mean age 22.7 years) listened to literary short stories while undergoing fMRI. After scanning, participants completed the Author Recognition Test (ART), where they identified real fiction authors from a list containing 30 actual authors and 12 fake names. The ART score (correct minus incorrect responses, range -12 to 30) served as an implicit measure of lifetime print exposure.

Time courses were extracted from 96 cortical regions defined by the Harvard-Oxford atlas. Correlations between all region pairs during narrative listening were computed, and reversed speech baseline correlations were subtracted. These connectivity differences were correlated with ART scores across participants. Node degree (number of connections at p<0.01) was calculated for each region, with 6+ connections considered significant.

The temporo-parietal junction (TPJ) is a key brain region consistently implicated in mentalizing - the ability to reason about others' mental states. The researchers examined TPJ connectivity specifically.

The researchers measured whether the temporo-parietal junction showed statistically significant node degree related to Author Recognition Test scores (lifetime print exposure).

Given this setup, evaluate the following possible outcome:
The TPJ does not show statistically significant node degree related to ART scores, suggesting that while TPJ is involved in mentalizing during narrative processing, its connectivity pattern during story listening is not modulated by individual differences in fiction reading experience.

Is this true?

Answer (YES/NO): YES